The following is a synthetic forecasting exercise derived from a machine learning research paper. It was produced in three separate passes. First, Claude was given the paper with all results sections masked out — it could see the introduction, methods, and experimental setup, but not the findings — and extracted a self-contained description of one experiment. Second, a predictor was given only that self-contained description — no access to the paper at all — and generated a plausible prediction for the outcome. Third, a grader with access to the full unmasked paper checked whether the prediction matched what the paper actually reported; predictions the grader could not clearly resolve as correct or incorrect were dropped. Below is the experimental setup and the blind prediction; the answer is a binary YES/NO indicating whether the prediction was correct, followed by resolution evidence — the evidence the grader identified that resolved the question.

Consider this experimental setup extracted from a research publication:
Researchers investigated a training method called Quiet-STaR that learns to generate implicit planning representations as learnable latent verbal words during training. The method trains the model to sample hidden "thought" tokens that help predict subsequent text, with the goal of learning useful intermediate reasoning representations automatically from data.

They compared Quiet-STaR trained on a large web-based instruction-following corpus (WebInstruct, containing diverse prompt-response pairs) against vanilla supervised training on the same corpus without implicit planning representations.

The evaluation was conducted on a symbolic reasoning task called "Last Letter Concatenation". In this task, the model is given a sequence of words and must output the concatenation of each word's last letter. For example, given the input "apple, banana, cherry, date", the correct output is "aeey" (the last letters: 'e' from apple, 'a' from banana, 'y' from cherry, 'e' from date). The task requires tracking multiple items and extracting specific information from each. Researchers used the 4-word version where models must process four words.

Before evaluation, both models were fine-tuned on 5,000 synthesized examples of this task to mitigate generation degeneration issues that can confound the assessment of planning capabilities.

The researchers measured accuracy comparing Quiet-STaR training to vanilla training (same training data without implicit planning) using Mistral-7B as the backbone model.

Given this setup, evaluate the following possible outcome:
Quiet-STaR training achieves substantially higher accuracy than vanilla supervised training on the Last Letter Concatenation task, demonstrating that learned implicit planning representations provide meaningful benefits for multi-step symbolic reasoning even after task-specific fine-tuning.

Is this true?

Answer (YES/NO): NO